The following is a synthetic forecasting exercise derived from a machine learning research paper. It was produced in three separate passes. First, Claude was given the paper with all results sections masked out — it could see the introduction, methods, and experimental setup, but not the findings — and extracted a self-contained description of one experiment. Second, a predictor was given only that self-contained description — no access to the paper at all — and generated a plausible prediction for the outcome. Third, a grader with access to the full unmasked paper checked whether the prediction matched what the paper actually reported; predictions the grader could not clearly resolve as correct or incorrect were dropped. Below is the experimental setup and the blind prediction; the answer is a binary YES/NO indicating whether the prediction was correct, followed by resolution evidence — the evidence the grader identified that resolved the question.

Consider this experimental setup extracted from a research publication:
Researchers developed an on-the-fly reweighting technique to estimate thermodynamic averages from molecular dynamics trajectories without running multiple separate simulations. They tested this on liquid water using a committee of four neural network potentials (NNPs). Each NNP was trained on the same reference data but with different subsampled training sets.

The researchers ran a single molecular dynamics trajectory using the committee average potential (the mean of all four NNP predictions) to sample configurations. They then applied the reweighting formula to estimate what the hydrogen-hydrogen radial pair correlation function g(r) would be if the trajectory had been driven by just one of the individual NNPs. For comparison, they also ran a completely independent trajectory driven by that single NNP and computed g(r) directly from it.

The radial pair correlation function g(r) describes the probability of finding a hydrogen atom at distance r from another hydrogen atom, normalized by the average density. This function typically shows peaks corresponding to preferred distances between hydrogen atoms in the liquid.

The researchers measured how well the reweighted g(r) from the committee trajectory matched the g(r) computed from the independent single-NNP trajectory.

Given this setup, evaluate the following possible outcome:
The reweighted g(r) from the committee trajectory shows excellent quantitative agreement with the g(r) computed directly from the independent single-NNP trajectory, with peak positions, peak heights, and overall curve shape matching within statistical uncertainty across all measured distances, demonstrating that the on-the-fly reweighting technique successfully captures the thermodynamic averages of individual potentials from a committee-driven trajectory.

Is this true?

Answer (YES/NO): YES